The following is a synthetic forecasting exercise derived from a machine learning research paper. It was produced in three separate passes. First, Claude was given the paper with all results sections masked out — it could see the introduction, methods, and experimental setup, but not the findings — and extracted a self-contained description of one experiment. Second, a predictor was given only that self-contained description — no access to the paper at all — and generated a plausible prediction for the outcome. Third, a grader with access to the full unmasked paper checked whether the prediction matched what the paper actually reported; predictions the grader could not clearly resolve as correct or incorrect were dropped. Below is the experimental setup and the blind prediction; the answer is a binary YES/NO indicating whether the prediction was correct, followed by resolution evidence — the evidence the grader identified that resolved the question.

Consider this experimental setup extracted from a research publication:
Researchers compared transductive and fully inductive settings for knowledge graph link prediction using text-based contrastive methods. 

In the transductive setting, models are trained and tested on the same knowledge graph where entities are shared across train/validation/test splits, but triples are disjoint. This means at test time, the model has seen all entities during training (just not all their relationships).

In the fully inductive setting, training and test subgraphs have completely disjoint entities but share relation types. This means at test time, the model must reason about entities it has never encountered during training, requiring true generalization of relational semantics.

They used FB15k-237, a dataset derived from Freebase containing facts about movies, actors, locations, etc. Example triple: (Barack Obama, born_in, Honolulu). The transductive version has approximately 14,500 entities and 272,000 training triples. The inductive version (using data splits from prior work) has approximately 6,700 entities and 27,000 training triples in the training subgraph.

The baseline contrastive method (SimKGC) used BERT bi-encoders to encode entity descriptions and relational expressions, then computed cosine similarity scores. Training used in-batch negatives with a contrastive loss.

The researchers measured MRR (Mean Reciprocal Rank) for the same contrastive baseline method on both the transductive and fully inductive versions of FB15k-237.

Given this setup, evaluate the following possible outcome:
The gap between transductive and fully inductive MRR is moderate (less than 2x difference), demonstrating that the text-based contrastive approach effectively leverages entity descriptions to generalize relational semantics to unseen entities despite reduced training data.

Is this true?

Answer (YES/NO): NO